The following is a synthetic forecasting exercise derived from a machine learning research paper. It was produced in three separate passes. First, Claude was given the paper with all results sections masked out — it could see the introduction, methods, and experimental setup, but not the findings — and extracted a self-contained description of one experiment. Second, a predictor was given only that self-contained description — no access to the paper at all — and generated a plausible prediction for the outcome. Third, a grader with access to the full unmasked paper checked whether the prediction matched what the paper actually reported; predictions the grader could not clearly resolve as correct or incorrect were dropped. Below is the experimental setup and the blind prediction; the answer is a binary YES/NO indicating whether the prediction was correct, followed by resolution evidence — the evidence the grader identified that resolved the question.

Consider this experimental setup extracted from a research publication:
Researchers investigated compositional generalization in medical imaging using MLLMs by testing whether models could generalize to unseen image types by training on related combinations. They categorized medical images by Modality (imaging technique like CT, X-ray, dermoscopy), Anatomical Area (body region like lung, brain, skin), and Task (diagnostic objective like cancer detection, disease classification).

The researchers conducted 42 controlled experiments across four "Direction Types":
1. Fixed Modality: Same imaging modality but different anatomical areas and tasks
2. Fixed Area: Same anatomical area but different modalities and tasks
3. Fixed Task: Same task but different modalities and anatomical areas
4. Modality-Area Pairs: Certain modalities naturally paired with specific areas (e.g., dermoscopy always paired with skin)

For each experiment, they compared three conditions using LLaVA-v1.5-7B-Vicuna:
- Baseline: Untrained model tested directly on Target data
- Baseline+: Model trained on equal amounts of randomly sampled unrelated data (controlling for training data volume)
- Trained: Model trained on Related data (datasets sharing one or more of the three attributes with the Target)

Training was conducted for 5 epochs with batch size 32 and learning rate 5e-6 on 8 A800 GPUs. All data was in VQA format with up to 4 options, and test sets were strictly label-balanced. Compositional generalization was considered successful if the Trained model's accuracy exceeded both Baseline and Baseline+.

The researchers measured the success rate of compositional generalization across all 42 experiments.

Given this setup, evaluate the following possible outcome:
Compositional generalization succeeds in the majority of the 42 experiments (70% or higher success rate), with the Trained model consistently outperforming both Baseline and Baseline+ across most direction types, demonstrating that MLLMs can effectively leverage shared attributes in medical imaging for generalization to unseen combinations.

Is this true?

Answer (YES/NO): YES